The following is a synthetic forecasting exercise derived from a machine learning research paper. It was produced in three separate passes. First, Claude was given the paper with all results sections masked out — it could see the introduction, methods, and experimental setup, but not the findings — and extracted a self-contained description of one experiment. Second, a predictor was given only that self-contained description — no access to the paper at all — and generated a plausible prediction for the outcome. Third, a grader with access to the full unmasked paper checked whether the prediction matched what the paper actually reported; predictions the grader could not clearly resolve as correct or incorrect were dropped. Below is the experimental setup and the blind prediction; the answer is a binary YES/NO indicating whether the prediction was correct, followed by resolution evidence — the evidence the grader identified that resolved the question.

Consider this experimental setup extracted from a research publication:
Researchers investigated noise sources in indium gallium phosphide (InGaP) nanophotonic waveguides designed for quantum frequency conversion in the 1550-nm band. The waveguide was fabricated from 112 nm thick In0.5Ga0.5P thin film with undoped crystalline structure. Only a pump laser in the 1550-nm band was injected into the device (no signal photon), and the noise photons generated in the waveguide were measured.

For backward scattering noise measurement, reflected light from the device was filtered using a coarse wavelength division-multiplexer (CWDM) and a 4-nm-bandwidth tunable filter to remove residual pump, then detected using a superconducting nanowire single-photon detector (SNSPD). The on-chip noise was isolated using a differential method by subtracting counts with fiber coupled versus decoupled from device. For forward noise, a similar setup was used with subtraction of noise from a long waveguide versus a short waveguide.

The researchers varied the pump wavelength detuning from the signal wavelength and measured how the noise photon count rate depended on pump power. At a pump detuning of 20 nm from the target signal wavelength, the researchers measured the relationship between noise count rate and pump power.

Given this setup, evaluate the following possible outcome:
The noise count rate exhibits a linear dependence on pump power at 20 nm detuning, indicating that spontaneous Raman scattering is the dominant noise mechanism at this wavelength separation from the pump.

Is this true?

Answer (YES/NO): YES